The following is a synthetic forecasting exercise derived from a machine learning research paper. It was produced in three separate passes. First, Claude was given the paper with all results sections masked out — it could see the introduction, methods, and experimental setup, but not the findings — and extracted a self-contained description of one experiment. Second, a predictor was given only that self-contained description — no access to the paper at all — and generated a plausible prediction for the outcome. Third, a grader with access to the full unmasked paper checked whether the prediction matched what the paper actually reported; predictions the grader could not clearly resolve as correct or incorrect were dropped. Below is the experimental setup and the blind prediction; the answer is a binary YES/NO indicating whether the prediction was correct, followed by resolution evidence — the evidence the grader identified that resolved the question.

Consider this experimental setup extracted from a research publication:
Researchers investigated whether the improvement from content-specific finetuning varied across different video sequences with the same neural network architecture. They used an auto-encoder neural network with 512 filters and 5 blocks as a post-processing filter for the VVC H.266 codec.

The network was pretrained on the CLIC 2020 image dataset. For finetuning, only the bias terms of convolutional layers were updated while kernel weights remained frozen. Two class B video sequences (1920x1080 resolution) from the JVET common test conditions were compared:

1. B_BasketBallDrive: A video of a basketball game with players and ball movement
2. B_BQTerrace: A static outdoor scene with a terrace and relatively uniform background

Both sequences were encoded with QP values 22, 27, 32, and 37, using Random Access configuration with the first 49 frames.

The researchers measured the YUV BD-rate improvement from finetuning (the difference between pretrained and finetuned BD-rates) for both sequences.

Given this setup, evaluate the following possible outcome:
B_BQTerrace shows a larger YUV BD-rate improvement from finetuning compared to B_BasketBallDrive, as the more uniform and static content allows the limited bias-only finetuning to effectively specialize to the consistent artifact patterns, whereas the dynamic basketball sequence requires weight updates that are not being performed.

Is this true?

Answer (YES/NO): YES